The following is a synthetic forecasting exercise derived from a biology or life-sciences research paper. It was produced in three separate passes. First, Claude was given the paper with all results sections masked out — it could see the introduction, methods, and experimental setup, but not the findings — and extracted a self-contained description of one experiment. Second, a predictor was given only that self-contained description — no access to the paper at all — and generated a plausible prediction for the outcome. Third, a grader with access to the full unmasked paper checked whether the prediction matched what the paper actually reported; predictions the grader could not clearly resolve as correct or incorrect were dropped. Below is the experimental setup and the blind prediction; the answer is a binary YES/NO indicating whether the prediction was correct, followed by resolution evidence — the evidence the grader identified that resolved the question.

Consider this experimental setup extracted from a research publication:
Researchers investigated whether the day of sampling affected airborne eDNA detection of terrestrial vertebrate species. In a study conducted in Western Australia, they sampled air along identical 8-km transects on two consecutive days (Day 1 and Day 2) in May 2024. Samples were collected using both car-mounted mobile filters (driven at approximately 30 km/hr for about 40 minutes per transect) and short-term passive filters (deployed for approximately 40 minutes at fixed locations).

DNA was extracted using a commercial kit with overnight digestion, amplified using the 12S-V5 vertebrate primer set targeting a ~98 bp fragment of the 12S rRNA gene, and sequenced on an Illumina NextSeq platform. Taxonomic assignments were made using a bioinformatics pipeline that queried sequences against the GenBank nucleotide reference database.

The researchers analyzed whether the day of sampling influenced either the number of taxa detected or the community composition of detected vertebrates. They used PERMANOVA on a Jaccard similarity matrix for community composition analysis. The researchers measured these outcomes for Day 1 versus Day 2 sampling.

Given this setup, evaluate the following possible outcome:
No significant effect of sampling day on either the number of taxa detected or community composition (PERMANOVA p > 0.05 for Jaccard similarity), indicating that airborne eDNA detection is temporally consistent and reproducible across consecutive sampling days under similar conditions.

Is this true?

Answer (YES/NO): YES